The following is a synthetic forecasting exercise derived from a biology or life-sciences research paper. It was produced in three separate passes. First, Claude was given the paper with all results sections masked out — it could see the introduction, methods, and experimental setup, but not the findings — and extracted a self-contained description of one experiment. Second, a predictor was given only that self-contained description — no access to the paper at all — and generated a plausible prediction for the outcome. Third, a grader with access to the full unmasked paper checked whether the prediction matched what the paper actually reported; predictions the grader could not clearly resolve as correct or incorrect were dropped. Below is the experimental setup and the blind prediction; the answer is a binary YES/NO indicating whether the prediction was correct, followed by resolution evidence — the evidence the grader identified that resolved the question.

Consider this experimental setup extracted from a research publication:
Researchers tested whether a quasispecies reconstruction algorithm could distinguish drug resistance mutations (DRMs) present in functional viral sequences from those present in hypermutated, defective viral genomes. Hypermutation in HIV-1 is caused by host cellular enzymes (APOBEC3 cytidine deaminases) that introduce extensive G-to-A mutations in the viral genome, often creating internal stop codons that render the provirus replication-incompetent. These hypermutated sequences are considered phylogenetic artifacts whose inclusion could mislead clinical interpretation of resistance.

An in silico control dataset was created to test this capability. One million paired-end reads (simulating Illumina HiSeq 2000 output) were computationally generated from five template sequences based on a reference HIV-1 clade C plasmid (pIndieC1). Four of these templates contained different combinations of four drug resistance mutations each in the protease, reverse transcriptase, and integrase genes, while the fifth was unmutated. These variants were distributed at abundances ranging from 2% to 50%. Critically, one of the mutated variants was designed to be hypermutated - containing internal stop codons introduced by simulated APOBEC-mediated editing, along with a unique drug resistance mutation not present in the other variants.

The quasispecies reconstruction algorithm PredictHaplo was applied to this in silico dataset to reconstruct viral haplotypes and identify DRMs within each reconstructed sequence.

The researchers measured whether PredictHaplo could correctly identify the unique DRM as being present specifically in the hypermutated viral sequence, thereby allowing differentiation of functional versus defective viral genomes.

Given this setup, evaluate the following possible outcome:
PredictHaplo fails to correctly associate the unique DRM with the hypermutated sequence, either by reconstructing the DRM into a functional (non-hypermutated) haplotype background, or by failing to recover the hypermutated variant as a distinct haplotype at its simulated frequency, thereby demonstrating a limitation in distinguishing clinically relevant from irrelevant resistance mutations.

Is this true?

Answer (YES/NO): NO